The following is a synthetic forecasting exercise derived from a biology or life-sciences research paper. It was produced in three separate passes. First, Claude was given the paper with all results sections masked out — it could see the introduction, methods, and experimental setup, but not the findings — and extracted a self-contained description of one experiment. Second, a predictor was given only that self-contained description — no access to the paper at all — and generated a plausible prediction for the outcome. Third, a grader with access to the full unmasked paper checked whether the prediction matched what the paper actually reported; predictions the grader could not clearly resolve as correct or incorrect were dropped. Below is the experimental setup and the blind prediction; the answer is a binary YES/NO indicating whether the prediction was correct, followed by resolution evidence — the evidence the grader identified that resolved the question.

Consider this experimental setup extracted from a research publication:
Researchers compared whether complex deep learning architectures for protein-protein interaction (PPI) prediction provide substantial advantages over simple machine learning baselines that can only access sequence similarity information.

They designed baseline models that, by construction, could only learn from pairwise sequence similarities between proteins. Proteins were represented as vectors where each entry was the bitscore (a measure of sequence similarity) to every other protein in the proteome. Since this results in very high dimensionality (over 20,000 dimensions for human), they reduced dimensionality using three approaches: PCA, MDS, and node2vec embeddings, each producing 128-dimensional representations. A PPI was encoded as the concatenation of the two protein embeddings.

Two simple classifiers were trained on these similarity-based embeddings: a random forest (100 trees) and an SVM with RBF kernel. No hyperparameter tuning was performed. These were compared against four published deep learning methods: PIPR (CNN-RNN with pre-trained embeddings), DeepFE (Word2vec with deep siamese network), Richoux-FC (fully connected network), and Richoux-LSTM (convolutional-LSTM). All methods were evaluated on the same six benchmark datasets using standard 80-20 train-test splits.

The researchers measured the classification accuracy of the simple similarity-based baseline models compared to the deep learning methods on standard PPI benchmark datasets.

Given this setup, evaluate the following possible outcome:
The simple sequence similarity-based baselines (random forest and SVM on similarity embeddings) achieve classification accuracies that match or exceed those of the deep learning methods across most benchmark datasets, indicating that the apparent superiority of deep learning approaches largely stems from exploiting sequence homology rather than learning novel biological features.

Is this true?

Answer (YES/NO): YES